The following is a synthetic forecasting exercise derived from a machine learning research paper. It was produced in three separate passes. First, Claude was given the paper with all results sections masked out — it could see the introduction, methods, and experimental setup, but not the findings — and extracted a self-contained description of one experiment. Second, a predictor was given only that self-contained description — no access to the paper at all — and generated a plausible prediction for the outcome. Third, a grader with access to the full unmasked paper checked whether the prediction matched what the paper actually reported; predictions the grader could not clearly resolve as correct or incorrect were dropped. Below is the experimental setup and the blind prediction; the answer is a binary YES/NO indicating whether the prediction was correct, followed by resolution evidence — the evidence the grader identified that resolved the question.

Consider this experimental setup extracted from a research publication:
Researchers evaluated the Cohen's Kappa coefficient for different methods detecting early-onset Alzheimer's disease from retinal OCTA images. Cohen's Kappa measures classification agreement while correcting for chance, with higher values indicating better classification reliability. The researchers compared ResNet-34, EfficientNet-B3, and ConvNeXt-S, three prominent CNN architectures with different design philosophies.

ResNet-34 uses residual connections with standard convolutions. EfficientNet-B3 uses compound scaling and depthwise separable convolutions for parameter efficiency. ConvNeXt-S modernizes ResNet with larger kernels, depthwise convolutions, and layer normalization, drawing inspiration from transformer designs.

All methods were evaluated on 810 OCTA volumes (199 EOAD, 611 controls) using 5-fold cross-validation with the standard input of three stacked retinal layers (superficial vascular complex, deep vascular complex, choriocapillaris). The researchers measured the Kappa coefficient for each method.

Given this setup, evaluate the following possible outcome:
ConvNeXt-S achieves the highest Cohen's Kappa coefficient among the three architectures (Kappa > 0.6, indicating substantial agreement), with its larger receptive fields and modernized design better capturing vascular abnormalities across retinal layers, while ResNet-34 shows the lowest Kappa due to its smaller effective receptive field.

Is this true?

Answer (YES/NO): NO